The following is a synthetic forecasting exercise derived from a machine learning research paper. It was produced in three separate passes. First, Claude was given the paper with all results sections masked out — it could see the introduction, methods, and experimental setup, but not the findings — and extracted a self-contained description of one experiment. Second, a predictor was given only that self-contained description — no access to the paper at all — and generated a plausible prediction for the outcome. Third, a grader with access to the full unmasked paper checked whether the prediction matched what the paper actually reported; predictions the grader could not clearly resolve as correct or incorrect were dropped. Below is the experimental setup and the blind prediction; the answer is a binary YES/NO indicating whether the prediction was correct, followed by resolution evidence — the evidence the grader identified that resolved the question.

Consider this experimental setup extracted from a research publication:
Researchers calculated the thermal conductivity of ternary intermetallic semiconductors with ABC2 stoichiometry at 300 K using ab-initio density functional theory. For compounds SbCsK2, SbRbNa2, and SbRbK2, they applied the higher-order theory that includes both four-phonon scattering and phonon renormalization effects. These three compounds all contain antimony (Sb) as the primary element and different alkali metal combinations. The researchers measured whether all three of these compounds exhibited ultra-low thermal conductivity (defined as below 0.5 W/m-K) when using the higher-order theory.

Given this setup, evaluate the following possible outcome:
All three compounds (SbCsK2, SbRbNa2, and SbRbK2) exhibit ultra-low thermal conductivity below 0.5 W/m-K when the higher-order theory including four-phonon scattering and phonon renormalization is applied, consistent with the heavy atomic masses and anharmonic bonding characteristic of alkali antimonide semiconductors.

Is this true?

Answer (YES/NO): YES